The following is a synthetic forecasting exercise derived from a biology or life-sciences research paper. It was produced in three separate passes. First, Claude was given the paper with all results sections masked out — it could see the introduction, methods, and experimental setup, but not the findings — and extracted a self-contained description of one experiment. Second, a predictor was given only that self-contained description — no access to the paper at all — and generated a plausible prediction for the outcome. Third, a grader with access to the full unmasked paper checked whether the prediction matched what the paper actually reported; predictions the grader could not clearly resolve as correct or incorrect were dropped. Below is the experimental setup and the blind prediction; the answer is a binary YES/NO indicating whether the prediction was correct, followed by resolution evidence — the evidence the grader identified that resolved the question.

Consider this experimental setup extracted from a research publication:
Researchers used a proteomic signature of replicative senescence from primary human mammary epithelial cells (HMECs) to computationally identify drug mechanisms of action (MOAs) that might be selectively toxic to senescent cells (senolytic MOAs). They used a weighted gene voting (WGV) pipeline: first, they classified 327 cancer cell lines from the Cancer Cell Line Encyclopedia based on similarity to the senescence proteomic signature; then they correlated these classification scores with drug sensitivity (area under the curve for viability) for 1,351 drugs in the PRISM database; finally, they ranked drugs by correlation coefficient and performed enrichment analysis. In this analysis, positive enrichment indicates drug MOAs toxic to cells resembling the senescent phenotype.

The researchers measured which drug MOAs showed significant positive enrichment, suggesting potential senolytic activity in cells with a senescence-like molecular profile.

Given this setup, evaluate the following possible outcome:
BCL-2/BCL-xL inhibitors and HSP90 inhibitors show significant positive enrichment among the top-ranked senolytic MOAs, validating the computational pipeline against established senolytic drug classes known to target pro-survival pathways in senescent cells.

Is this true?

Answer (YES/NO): NO